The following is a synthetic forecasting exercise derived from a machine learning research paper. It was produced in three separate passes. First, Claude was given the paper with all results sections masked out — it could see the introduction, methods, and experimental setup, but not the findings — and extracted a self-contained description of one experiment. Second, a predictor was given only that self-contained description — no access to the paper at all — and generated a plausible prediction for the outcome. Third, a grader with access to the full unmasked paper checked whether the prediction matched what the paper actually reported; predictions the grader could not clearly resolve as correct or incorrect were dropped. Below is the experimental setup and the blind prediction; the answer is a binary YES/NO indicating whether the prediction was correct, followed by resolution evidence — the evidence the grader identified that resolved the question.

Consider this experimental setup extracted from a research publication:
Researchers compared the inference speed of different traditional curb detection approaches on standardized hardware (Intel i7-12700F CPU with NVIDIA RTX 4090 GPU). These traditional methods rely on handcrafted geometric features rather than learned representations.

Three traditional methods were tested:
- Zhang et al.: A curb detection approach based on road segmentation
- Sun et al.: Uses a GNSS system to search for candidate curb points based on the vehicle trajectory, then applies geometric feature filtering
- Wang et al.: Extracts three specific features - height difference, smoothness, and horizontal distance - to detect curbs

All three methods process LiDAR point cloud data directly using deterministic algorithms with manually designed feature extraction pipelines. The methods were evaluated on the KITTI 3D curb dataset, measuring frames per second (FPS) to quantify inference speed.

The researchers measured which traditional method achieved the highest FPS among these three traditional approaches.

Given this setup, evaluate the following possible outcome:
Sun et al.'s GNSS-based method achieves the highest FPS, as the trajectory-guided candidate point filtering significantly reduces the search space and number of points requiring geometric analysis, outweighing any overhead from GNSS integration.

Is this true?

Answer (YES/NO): YES